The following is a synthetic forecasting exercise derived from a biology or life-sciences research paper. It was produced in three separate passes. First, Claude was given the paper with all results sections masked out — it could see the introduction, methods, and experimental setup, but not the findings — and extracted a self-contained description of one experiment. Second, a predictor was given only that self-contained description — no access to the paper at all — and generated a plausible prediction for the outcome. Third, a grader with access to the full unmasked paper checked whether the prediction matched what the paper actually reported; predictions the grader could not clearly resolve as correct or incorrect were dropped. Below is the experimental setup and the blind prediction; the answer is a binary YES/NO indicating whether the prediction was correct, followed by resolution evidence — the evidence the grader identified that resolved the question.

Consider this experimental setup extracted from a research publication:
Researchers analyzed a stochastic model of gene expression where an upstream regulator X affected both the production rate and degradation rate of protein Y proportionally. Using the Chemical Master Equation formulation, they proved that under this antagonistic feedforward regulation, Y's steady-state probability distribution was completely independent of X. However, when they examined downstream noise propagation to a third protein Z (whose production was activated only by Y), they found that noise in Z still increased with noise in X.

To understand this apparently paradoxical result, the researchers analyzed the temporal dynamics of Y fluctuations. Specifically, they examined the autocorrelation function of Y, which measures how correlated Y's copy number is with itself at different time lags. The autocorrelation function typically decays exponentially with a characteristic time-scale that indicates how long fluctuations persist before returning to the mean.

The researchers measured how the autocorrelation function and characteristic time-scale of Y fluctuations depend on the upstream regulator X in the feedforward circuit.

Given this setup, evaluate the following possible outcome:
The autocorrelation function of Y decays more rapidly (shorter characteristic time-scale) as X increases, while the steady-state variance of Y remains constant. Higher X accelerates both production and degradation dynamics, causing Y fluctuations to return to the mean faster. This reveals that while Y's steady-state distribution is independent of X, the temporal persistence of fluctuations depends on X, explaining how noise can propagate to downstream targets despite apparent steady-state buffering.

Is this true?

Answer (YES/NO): NO